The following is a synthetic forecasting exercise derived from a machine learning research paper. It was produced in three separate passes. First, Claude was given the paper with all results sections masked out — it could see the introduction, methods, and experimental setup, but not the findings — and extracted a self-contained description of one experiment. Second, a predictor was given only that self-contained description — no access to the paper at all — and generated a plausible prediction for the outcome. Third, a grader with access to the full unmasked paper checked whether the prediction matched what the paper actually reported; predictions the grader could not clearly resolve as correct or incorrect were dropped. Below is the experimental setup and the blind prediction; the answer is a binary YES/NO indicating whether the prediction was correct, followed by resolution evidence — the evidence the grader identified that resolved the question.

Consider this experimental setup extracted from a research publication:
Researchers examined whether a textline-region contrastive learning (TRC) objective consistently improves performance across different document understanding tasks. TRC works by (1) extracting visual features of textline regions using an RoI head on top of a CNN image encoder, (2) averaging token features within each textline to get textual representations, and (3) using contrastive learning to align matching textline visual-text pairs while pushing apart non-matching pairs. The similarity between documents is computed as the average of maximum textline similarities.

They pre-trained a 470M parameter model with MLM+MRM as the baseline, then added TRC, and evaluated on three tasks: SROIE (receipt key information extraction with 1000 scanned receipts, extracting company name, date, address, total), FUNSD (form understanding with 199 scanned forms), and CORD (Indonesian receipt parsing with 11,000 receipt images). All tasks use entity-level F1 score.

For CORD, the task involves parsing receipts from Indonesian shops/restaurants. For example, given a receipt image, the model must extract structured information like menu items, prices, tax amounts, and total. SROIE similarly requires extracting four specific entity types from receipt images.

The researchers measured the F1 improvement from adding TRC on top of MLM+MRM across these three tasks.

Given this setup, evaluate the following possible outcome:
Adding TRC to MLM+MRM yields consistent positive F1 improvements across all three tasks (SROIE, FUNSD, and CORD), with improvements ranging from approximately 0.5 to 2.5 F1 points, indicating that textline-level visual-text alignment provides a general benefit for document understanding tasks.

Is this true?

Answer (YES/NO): NO